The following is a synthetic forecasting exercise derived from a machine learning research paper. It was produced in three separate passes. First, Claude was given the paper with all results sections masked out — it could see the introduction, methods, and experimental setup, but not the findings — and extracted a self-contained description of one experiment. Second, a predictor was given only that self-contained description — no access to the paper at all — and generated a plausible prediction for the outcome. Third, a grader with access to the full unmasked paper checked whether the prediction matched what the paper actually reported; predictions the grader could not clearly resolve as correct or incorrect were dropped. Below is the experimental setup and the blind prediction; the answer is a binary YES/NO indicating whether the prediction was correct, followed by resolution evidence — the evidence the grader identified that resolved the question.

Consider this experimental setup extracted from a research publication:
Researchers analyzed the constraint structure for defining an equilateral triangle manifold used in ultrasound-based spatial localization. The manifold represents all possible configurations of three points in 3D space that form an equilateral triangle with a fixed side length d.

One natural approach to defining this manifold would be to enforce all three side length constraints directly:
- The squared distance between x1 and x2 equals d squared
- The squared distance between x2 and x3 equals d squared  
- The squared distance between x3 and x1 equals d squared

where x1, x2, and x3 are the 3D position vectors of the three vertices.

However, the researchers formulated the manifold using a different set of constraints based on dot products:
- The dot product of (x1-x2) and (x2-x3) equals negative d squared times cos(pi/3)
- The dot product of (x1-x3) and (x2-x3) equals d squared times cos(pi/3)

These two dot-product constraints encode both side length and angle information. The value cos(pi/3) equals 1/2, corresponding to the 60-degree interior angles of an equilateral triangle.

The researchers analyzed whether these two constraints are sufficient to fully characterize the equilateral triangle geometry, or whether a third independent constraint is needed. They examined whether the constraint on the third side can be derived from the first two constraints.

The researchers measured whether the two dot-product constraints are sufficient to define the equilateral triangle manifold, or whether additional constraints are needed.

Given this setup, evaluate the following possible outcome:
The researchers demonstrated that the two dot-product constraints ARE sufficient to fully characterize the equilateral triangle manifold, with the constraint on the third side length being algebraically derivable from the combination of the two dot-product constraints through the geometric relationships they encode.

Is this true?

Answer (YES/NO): YES